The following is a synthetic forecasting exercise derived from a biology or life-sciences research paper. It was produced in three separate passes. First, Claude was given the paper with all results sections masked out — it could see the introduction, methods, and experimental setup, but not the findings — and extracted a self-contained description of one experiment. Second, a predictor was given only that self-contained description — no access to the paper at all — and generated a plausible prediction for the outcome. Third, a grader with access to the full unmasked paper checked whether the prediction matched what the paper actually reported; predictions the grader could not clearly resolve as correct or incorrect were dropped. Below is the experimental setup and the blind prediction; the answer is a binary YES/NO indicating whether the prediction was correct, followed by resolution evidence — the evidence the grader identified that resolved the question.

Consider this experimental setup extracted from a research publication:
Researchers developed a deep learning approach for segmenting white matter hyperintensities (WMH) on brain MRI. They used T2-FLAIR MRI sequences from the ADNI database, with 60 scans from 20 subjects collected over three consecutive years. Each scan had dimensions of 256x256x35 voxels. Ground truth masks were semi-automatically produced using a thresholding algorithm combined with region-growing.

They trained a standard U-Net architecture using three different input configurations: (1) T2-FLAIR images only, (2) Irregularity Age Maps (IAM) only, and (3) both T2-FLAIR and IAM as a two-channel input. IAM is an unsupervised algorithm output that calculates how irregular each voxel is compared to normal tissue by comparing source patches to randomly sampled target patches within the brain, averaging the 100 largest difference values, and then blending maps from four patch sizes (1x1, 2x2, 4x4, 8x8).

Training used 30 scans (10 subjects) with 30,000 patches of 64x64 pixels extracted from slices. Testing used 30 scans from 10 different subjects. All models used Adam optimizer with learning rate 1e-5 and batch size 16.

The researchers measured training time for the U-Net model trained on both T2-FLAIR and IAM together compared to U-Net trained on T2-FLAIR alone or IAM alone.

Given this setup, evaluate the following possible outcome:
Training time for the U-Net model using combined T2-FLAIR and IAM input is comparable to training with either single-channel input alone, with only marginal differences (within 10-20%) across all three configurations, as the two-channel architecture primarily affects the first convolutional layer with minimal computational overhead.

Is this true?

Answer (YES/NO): NO